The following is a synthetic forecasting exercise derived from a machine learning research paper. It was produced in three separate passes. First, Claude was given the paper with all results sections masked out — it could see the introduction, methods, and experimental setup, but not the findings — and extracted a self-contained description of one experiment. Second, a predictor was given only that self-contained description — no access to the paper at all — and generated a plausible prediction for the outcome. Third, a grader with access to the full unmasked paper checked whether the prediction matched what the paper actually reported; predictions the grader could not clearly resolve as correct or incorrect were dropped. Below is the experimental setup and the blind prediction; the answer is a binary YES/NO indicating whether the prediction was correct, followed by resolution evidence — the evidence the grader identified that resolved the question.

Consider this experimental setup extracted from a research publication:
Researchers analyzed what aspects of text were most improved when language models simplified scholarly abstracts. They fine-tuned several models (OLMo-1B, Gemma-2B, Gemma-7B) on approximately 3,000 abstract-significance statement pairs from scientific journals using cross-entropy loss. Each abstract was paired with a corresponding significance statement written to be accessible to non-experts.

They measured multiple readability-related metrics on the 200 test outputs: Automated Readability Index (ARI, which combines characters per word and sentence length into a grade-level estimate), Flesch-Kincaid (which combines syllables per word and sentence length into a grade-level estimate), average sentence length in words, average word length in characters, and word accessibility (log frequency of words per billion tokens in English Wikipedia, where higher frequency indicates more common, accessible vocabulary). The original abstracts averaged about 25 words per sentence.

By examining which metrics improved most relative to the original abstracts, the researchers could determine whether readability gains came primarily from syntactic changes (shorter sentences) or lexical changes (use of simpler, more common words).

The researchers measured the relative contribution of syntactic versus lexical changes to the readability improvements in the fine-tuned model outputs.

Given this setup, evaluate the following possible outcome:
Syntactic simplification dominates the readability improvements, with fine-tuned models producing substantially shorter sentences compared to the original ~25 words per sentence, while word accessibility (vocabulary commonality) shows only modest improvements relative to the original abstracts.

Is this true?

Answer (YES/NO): YES